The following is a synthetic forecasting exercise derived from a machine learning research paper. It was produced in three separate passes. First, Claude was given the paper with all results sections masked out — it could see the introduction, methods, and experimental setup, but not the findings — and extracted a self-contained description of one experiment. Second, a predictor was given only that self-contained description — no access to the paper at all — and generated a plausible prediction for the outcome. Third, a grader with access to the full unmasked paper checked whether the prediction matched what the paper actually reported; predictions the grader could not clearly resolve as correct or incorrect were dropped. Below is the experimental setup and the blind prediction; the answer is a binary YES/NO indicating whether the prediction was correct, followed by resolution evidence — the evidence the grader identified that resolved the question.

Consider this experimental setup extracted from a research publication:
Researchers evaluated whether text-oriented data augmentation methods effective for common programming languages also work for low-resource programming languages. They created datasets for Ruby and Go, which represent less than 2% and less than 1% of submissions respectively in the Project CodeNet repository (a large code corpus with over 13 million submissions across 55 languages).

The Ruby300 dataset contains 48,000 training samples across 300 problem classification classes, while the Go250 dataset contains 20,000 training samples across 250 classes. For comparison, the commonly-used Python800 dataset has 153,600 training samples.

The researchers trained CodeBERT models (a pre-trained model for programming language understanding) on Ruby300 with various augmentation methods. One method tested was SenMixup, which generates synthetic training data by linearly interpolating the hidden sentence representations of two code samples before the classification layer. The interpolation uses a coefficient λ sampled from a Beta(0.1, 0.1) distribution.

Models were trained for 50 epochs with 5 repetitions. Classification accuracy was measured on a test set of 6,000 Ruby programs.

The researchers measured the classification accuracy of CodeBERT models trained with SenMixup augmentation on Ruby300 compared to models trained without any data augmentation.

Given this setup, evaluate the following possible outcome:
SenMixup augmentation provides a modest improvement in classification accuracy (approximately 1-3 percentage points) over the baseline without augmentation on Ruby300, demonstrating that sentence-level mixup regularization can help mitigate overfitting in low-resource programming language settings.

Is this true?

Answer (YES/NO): NO